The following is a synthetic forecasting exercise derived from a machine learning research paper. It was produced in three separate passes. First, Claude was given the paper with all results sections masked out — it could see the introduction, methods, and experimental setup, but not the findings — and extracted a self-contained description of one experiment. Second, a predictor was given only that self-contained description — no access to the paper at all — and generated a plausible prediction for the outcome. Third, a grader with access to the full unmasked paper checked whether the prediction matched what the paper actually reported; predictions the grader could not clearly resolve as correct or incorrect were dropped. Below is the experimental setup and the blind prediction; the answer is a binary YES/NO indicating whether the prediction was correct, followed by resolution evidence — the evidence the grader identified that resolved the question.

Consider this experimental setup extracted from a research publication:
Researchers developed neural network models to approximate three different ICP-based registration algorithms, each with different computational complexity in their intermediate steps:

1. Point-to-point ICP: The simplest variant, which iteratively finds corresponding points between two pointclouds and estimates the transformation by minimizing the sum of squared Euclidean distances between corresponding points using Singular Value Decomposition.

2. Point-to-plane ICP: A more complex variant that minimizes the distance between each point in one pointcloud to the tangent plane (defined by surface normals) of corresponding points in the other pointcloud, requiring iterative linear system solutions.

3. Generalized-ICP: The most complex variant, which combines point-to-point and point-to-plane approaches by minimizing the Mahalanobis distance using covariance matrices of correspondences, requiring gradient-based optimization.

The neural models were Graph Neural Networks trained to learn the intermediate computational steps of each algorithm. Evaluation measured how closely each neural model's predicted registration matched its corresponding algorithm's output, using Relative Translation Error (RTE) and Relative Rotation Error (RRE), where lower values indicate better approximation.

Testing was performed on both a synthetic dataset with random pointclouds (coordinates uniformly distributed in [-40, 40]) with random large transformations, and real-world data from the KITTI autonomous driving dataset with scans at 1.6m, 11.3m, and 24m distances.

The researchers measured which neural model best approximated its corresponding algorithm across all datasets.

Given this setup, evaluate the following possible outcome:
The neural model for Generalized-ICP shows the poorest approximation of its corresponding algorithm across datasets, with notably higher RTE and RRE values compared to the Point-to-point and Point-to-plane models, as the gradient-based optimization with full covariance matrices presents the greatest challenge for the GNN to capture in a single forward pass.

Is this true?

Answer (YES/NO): NO